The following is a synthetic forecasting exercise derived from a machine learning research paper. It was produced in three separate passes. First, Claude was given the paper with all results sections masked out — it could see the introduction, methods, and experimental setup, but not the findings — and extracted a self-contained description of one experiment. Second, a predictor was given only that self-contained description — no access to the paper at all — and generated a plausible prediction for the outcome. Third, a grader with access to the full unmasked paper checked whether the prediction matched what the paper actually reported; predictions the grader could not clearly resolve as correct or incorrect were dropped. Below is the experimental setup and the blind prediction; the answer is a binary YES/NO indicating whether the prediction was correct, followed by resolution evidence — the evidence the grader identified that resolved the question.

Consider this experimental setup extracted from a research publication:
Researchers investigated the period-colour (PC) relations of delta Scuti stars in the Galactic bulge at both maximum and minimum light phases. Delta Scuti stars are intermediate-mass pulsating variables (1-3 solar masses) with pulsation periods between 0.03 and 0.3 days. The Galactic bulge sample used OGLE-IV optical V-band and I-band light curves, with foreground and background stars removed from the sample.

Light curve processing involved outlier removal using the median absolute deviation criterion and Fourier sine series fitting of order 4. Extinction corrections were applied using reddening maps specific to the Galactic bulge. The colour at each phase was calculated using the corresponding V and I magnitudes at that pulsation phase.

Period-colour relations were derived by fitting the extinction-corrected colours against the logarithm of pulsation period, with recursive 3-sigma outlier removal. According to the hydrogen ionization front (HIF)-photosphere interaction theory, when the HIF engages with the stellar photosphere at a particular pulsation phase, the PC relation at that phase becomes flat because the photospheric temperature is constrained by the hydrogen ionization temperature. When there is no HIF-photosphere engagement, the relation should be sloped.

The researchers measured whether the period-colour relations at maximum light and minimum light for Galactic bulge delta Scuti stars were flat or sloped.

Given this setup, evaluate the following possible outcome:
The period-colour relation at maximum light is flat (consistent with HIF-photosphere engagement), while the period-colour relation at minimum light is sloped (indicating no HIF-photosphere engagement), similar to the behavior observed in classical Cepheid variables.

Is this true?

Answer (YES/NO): NO